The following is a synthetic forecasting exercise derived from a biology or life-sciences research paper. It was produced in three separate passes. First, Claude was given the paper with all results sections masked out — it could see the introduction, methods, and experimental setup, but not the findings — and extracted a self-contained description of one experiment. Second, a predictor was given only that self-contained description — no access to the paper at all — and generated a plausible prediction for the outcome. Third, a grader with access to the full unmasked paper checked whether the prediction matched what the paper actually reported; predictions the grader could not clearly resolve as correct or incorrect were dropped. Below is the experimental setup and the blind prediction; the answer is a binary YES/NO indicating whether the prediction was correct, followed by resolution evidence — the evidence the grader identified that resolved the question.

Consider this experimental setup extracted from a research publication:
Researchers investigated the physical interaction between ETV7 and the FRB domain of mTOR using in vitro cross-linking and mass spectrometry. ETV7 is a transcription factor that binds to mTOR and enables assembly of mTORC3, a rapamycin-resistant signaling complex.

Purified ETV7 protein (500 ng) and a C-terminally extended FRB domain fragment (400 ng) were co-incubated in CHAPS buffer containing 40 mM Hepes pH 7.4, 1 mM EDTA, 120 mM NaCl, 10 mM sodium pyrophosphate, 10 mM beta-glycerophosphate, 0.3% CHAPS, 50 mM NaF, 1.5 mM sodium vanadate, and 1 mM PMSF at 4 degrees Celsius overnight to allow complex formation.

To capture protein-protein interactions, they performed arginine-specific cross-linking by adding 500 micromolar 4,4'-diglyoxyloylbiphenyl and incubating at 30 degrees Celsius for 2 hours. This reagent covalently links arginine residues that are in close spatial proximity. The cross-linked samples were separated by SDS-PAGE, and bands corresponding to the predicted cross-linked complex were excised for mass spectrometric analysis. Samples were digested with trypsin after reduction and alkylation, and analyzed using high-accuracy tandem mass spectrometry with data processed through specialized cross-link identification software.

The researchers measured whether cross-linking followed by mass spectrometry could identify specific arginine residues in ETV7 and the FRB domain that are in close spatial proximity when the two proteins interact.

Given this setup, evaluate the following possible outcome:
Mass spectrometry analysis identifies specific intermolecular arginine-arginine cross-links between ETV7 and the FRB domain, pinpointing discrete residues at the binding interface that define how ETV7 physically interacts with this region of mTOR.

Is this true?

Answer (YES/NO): YES